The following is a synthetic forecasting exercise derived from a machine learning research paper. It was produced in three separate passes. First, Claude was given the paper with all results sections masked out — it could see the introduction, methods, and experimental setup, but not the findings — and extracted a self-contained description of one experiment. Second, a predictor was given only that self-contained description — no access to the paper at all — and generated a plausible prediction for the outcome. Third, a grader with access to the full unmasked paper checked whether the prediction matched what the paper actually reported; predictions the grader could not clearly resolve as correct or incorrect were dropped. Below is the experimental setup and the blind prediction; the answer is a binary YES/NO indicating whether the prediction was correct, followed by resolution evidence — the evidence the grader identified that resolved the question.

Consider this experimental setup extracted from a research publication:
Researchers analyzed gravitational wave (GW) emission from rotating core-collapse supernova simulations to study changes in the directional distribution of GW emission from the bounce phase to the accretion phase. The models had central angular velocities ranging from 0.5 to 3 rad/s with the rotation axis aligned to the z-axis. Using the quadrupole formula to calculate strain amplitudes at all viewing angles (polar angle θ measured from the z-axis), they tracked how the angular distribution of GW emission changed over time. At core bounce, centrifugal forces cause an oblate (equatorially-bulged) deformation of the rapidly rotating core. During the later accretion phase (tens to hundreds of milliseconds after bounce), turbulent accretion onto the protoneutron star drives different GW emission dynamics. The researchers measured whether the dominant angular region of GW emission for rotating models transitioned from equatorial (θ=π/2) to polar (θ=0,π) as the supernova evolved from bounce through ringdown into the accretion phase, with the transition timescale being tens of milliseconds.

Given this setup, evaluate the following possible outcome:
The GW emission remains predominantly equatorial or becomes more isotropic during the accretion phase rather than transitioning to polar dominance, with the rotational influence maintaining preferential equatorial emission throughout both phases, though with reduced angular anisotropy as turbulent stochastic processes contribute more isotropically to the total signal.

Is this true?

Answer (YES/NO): NO